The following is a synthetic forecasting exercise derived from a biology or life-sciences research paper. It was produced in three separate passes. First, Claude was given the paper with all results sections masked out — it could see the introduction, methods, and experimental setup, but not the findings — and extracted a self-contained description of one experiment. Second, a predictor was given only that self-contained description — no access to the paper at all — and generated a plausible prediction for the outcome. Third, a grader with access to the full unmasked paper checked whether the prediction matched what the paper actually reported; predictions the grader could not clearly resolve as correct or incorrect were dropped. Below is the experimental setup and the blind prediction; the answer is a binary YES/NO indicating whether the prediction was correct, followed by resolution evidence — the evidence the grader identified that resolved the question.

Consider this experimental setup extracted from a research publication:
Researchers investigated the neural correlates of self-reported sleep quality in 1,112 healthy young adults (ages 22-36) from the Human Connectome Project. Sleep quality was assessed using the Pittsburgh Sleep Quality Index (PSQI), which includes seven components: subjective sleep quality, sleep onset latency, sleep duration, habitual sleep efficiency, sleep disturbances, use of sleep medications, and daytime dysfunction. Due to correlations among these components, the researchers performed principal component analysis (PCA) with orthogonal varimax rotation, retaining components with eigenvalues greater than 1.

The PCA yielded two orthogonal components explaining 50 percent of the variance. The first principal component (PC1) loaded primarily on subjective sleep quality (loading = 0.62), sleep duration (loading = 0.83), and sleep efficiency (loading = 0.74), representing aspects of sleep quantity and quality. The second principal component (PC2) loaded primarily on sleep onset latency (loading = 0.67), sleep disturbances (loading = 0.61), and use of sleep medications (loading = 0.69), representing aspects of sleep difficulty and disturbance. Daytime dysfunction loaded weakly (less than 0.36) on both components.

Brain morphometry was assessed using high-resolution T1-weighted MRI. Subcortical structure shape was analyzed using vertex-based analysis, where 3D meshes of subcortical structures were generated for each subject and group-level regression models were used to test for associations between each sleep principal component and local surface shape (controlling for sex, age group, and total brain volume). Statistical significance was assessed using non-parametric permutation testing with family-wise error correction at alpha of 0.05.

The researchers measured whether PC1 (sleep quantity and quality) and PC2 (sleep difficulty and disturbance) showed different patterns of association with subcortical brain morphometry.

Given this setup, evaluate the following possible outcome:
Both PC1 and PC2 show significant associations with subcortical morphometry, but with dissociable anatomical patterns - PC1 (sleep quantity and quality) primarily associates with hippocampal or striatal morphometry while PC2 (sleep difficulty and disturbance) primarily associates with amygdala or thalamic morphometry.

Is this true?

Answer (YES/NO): NO